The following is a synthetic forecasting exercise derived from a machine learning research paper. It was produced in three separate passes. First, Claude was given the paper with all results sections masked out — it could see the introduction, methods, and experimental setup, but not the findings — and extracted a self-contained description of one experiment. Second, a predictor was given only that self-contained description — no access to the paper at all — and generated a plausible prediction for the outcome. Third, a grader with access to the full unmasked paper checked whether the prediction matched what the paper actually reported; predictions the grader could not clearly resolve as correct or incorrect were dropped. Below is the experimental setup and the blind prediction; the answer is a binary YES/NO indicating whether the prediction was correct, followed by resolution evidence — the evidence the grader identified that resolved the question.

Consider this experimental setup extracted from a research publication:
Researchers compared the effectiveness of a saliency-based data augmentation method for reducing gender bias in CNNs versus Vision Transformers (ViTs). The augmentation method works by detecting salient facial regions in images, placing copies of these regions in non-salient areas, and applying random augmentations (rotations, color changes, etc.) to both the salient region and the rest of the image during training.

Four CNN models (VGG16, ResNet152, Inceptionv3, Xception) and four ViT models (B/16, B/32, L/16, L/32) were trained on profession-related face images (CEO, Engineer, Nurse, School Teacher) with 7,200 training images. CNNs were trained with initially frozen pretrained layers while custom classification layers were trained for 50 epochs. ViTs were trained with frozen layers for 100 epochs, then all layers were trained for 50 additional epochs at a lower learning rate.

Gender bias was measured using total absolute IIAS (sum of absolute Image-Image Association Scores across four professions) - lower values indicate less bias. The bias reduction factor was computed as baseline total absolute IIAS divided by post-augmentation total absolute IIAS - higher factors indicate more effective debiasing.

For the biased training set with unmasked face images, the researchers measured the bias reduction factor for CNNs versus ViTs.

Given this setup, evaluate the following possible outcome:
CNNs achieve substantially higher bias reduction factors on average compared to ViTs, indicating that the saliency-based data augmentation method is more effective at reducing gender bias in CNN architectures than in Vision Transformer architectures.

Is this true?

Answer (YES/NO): NO